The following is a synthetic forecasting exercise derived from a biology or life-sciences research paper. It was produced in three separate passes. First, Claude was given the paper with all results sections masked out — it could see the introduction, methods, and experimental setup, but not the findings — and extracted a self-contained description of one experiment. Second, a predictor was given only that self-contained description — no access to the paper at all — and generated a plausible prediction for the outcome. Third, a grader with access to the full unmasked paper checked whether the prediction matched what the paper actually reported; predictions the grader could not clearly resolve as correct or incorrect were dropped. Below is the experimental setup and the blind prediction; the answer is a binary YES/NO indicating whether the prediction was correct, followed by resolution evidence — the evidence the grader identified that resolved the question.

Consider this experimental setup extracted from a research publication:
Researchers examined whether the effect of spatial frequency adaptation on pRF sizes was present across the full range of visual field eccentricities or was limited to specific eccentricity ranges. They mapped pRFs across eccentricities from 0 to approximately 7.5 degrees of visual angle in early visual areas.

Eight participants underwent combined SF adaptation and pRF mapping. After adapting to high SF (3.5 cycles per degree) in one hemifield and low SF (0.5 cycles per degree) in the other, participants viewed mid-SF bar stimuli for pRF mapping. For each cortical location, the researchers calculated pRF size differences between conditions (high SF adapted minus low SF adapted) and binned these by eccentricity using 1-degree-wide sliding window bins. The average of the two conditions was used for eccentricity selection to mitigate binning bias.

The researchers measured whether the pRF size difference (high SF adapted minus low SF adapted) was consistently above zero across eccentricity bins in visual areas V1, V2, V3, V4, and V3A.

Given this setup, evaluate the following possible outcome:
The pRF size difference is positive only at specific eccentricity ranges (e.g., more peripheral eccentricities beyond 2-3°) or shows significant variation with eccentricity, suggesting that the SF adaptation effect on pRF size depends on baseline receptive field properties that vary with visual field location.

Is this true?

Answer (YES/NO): NO